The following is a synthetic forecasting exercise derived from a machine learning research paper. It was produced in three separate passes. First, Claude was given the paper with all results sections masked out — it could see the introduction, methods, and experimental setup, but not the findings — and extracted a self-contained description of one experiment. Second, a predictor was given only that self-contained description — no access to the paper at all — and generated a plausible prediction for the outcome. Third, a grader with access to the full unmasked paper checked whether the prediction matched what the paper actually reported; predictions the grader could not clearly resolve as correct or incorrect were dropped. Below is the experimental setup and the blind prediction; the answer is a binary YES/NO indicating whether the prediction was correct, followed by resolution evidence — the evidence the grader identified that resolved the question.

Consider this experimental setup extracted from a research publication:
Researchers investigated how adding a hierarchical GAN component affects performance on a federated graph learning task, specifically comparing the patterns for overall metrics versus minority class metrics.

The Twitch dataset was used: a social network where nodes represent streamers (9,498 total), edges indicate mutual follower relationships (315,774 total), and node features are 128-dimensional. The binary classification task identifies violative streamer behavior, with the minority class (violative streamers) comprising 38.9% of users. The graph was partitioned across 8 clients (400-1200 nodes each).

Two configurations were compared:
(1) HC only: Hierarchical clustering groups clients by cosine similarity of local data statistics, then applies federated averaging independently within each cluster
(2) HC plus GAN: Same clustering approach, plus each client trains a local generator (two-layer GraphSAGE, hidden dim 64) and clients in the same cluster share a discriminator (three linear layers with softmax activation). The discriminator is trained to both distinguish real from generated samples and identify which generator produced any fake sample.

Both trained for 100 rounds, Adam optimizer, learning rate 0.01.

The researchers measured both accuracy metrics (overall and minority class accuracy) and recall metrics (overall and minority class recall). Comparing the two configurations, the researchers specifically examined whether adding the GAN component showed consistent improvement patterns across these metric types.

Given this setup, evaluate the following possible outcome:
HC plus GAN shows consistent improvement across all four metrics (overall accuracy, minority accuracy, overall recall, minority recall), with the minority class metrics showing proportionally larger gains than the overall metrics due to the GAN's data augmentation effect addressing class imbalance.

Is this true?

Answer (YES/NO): NO